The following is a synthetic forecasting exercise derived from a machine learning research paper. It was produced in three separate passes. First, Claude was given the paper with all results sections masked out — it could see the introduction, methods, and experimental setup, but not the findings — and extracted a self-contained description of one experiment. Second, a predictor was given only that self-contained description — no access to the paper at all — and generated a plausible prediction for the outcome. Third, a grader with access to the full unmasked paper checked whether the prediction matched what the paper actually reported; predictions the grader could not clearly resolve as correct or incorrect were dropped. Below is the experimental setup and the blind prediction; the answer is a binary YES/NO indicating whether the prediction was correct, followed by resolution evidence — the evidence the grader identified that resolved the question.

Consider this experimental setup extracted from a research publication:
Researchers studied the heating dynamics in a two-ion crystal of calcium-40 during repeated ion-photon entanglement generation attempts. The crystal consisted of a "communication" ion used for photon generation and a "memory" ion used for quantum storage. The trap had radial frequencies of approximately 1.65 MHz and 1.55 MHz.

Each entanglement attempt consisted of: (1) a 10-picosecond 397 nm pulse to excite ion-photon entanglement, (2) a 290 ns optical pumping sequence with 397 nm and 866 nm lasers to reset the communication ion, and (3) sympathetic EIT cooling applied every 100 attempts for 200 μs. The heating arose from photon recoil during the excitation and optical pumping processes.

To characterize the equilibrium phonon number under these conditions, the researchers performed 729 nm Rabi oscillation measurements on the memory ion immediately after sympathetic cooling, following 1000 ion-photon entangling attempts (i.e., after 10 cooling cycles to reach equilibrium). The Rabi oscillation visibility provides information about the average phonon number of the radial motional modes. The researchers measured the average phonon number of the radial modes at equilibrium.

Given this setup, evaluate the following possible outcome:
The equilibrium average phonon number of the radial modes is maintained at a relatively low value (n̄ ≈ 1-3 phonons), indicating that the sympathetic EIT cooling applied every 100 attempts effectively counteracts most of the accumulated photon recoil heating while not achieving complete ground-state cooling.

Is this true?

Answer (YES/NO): NO